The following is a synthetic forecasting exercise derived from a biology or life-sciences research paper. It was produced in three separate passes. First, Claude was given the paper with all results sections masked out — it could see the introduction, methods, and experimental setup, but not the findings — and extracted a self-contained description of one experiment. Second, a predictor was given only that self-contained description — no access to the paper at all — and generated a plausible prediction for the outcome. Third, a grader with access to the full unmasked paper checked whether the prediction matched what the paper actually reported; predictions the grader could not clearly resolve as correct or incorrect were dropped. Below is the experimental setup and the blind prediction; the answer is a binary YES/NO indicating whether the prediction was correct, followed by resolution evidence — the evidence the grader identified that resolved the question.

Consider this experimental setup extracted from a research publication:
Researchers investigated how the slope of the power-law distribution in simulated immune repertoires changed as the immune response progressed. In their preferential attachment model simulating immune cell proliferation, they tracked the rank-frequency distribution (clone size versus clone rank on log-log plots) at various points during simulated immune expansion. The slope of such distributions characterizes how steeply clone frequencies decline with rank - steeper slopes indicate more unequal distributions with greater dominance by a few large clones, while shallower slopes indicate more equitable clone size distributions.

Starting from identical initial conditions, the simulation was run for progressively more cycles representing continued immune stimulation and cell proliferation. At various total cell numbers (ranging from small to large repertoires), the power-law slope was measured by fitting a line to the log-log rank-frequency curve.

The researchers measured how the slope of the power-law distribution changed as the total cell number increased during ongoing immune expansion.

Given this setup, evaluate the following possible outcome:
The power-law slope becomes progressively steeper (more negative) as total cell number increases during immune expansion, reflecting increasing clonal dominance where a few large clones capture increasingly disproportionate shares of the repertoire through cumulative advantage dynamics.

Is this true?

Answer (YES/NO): NO